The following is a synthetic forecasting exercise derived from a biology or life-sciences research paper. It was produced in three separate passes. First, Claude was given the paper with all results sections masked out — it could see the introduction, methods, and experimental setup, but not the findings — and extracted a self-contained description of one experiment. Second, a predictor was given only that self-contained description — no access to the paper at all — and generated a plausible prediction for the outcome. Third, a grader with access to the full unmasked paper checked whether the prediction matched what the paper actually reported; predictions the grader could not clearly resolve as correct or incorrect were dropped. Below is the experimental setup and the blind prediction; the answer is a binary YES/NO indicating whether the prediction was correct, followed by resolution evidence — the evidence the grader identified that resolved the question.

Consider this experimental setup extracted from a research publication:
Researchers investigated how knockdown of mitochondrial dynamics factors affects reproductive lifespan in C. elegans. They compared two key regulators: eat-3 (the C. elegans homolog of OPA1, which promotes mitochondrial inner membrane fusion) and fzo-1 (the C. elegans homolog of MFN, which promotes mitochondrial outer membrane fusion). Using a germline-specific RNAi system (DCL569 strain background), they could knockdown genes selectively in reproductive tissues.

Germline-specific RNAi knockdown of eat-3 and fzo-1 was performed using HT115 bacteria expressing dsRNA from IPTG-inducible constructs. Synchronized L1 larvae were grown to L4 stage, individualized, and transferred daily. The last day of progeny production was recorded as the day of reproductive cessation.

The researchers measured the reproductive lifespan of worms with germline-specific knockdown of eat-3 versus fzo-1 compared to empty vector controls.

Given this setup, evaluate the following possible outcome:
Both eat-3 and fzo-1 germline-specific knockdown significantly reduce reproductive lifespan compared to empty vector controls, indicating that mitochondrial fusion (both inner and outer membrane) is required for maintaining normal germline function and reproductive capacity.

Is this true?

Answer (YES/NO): NO